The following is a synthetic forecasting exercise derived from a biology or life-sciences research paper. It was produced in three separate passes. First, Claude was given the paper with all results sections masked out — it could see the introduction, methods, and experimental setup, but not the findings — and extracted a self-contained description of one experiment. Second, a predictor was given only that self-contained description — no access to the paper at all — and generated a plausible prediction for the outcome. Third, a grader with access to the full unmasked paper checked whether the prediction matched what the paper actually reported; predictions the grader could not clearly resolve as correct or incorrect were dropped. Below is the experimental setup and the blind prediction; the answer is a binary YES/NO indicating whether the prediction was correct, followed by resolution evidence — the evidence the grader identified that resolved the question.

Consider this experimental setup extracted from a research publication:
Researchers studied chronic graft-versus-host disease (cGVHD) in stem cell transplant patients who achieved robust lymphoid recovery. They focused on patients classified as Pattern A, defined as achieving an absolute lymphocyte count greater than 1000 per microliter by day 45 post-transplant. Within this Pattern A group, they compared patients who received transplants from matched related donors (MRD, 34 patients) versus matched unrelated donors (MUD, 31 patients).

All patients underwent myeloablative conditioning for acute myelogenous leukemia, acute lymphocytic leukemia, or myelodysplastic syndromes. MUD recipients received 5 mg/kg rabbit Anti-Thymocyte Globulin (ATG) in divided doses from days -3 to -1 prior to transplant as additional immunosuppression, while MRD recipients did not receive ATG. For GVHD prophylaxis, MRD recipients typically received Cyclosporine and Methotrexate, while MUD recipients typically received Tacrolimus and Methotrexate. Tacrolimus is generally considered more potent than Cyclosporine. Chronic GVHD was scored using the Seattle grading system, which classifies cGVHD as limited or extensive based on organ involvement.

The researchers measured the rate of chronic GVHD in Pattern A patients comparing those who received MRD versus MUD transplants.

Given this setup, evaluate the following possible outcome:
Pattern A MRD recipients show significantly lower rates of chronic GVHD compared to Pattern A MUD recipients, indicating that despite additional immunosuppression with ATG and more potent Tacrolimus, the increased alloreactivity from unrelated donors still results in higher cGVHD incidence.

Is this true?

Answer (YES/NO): YES